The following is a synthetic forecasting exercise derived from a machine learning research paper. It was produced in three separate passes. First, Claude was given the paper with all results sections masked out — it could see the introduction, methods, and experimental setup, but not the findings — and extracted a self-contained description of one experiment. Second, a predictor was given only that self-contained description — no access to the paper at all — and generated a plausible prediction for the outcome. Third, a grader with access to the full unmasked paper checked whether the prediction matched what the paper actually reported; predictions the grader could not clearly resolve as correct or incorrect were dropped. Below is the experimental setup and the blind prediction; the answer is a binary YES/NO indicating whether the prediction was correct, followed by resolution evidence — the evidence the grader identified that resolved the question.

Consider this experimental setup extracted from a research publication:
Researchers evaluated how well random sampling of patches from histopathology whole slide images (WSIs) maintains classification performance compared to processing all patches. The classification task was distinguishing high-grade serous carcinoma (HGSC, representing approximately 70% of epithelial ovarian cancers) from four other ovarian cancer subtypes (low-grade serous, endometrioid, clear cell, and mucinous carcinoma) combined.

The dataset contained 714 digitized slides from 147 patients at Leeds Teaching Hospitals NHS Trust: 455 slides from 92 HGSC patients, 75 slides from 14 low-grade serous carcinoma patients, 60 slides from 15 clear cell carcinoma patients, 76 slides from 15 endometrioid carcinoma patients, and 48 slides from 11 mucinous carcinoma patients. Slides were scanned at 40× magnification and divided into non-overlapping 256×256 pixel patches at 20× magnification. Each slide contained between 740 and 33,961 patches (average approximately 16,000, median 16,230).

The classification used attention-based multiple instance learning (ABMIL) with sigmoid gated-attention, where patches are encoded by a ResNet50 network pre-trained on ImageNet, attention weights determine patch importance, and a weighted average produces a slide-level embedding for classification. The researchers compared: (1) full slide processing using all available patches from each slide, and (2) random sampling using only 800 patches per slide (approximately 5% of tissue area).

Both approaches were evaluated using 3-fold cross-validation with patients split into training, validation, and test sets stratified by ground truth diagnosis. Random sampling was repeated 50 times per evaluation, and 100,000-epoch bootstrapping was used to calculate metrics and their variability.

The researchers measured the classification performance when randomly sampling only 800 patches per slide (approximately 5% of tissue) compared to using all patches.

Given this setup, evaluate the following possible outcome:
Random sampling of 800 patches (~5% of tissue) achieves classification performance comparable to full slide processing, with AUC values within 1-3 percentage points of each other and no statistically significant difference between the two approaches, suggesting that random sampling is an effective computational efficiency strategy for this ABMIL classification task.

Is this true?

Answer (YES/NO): NO